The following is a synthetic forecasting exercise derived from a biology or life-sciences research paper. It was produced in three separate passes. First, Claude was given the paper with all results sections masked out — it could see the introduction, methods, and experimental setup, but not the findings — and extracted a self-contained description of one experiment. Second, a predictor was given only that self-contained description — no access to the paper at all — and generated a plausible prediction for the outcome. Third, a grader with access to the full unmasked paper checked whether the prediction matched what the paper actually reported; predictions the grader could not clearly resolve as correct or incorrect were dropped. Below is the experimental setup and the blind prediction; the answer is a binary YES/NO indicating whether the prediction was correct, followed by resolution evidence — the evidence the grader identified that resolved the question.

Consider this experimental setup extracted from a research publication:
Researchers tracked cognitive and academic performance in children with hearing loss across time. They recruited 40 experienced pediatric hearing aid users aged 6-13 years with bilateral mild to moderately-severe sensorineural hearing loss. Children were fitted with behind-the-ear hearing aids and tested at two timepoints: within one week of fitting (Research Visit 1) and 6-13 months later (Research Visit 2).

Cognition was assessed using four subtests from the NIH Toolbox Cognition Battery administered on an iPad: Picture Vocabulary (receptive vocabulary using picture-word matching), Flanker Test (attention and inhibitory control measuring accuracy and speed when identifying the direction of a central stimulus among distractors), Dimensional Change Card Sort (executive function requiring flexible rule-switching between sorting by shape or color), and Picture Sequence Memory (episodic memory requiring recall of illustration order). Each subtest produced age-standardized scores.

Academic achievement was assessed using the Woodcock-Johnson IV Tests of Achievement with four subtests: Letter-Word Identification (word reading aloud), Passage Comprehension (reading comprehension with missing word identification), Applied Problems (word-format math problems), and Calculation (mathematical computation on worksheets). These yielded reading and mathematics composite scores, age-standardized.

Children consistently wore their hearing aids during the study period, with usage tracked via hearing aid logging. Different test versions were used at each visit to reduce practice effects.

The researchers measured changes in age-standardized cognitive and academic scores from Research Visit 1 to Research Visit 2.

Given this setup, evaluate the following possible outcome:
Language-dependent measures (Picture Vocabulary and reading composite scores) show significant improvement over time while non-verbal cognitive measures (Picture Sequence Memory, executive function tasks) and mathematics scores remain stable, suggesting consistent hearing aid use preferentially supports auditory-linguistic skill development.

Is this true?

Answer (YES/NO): NO